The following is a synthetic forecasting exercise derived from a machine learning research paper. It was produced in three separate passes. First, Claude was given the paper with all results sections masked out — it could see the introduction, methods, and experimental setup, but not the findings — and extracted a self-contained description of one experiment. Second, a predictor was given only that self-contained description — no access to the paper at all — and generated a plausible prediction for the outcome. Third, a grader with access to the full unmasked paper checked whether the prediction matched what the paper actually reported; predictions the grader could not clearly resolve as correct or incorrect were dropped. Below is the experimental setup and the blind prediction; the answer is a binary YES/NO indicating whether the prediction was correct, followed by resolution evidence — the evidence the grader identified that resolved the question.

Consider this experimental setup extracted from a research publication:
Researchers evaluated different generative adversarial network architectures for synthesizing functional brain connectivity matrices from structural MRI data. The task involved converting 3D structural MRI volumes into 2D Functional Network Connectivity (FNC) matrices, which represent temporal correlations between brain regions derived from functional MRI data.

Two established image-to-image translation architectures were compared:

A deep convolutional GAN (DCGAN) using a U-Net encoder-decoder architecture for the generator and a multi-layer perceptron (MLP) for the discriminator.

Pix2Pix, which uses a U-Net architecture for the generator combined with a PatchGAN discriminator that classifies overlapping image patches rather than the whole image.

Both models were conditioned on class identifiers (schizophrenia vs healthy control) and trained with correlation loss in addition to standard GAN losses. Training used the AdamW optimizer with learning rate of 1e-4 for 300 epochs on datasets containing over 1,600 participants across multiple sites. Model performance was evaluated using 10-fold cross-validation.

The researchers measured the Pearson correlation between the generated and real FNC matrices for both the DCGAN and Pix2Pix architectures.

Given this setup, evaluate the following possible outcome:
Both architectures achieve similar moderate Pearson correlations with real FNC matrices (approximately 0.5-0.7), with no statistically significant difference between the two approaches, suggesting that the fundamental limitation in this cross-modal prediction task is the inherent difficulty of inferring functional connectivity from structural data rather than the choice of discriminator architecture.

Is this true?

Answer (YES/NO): NO